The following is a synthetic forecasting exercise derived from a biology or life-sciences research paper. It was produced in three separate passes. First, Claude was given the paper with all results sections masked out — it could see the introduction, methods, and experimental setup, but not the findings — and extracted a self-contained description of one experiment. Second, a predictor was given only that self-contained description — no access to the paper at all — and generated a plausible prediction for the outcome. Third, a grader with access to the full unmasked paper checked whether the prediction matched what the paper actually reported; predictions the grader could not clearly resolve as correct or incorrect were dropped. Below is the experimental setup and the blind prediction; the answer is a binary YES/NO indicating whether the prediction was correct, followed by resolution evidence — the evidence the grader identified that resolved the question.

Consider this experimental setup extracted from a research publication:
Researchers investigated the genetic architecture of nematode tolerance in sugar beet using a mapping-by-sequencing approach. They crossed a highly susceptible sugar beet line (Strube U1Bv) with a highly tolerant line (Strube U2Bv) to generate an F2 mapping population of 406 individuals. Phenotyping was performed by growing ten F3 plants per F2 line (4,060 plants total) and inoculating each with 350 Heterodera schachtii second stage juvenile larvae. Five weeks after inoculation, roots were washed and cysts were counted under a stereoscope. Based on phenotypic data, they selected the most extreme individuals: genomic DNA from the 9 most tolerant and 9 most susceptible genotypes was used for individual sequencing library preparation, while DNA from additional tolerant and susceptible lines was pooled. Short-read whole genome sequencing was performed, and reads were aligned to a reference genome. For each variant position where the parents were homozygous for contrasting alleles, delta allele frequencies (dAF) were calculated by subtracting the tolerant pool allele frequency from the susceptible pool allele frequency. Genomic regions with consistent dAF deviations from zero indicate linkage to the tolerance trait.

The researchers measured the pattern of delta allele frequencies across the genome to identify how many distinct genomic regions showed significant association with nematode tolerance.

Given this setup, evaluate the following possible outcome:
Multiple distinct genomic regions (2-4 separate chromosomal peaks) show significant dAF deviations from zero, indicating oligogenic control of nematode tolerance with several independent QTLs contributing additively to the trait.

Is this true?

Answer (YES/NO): NO